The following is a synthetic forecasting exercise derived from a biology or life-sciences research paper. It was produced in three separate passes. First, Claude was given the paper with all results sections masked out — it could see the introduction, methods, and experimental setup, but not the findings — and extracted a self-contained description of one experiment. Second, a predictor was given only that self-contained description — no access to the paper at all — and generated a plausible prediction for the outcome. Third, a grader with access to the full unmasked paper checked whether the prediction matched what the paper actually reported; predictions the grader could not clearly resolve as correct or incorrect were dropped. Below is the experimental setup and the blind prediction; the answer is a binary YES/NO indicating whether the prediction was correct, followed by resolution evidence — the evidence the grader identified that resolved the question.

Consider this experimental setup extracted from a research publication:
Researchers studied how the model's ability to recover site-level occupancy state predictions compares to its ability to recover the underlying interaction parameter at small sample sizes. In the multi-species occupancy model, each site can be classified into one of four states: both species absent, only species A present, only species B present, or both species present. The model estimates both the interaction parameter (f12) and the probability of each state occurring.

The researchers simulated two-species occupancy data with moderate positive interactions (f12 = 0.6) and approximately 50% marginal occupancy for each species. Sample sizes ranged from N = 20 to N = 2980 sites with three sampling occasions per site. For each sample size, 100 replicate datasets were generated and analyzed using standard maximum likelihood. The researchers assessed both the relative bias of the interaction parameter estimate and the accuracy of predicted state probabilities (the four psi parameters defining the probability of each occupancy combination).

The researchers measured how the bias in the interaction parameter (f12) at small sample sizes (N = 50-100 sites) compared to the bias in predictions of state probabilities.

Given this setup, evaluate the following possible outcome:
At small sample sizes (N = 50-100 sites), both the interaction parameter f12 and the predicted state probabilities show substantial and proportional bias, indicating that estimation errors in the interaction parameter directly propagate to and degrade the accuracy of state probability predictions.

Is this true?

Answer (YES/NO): NO